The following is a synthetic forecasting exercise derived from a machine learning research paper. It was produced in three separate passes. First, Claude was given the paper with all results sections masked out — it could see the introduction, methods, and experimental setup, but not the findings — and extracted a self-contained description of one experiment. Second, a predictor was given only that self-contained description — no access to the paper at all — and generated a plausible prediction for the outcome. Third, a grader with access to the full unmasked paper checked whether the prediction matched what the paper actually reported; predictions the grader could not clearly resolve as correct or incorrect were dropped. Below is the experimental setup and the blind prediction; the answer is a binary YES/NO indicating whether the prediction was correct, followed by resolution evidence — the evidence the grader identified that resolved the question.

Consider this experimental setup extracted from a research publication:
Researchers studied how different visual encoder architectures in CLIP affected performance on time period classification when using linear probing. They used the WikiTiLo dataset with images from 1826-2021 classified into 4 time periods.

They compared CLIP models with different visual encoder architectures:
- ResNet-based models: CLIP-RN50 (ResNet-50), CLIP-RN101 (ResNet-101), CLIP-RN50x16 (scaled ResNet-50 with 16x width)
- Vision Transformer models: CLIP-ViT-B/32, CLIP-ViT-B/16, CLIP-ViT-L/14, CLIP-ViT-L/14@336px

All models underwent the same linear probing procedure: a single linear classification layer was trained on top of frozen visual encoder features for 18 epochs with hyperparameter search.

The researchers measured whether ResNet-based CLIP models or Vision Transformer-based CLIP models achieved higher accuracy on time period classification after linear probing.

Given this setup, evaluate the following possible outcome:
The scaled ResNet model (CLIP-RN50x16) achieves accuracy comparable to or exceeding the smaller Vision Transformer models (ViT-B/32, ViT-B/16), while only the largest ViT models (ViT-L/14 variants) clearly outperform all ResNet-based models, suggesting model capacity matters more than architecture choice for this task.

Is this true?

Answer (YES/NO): NO